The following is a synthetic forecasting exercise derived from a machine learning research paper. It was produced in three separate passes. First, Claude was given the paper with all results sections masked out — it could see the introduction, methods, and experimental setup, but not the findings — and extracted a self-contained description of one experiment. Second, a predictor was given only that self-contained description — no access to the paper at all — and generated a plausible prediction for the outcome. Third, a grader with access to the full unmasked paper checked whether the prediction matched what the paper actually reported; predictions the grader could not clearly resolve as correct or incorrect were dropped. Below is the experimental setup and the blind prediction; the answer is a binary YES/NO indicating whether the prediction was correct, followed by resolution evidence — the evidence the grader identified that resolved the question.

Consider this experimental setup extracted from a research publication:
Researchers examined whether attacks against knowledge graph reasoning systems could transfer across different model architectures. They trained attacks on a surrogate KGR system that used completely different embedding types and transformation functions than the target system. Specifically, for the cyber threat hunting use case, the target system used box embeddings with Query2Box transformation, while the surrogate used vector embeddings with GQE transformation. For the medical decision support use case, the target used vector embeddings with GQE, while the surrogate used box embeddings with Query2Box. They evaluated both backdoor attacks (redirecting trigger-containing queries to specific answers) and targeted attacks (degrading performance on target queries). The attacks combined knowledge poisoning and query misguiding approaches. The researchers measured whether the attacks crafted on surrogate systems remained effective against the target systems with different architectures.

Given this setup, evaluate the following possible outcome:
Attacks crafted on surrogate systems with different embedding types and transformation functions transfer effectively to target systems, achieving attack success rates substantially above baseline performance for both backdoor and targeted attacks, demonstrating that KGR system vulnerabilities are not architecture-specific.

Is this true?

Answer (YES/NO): YES